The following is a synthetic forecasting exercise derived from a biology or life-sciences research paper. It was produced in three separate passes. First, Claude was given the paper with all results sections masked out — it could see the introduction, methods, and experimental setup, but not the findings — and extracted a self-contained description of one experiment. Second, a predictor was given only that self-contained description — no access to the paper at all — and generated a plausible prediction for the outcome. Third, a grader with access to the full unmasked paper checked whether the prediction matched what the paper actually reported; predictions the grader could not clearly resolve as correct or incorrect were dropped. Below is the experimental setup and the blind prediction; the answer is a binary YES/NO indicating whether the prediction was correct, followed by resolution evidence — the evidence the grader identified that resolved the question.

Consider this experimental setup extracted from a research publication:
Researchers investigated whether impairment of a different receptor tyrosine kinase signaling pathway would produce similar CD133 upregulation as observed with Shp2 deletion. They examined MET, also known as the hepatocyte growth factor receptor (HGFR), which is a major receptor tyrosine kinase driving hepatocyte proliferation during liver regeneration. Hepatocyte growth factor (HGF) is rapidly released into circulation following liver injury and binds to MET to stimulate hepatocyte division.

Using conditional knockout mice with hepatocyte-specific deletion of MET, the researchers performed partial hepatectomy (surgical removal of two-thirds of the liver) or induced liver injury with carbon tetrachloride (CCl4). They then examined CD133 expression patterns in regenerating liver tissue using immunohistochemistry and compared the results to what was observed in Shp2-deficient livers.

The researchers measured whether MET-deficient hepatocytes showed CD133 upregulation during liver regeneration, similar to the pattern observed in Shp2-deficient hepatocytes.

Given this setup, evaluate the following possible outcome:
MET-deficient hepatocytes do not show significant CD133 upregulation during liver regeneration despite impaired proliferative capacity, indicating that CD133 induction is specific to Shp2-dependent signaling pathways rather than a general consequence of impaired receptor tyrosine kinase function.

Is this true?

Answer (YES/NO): NO